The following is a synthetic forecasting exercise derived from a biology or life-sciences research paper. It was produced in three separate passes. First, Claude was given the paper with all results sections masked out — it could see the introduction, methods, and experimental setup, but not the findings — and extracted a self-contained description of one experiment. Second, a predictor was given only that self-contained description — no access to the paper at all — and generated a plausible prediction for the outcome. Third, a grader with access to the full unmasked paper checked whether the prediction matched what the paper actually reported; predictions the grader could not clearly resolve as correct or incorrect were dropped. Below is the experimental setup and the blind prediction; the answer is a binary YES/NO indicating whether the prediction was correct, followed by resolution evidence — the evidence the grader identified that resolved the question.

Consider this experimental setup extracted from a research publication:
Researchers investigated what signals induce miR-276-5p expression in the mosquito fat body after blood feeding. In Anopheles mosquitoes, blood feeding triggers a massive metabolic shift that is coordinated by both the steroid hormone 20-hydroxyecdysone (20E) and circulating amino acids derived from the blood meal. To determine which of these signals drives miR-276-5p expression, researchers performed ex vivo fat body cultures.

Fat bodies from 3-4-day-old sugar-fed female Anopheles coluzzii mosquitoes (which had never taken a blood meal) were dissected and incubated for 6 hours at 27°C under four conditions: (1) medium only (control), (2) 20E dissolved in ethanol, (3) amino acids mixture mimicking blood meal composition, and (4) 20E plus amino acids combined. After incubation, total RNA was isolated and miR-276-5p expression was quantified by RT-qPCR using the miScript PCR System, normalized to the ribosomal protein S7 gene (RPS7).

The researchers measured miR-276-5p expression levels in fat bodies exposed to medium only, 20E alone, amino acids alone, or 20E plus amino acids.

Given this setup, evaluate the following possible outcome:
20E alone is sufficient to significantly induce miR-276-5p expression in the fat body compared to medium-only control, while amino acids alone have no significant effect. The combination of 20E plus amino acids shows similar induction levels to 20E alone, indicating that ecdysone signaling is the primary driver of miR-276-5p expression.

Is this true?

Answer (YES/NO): NO